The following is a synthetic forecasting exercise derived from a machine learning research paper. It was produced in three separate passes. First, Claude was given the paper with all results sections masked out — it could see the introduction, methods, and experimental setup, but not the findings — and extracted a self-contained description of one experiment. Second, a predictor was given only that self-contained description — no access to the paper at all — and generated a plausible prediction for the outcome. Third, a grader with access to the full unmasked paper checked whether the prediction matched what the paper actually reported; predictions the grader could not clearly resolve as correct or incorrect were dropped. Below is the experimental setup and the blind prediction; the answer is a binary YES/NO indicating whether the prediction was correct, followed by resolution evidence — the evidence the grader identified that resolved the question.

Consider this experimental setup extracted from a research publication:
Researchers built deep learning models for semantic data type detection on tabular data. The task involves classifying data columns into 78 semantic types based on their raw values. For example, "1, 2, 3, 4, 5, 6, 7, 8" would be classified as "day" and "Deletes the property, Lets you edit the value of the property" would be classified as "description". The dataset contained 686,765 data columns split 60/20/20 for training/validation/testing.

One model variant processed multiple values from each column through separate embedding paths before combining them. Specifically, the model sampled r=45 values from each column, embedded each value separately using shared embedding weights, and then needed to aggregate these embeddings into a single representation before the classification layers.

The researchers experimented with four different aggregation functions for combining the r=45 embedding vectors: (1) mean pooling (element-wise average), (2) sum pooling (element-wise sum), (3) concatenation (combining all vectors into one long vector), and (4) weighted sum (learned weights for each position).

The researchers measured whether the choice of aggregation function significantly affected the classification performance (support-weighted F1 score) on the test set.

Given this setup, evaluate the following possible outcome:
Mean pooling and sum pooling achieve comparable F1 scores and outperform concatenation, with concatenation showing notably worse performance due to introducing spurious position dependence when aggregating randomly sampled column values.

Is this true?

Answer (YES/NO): NO